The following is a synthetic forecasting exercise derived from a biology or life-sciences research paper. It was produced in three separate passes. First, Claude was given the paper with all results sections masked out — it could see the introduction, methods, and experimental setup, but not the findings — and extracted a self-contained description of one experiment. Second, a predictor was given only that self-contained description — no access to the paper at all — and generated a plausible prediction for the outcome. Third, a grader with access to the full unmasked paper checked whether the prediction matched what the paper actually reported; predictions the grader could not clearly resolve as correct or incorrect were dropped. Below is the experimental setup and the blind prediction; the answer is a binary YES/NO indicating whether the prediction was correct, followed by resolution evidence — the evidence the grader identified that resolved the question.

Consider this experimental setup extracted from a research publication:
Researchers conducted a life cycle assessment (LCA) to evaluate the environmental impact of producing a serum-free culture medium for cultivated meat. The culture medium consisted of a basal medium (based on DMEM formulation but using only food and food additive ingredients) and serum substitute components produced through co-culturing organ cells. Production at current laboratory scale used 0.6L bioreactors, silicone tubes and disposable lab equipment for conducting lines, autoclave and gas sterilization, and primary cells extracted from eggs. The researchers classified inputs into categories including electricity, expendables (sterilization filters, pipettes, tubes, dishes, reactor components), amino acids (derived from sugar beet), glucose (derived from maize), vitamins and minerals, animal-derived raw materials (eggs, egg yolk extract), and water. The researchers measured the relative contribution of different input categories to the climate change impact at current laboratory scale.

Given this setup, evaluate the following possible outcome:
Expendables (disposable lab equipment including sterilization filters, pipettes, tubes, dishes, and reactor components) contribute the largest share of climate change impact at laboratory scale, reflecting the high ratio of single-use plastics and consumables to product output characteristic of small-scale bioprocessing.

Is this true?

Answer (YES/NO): NO